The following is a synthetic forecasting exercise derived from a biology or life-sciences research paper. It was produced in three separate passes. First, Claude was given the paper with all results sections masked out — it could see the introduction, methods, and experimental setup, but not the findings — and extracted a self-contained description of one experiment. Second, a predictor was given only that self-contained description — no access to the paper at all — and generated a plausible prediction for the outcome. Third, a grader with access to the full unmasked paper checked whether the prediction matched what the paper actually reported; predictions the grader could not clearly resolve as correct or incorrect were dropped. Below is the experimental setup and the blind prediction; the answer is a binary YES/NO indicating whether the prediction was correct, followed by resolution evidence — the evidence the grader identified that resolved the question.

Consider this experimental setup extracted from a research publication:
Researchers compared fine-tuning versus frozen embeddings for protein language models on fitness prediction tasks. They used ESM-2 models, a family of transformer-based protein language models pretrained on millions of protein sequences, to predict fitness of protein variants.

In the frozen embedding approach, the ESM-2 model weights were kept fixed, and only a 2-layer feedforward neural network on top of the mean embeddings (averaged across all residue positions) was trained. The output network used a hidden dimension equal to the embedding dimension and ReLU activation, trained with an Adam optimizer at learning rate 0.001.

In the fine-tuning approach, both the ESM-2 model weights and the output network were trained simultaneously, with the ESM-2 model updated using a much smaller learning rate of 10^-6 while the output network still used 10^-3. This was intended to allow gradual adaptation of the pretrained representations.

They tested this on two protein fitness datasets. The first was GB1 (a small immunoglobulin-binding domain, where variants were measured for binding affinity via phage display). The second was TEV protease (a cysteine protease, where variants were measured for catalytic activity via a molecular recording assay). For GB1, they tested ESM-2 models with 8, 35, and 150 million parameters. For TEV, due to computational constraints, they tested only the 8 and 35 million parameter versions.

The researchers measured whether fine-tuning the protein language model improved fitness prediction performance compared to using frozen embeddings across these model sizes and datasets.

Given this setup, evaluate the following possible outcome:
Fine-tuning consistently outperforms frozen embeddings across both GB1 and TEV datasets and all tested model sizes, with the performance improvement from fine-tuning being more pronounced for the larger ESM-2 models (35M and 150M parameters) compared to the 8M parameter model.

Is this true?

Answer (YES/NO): NO